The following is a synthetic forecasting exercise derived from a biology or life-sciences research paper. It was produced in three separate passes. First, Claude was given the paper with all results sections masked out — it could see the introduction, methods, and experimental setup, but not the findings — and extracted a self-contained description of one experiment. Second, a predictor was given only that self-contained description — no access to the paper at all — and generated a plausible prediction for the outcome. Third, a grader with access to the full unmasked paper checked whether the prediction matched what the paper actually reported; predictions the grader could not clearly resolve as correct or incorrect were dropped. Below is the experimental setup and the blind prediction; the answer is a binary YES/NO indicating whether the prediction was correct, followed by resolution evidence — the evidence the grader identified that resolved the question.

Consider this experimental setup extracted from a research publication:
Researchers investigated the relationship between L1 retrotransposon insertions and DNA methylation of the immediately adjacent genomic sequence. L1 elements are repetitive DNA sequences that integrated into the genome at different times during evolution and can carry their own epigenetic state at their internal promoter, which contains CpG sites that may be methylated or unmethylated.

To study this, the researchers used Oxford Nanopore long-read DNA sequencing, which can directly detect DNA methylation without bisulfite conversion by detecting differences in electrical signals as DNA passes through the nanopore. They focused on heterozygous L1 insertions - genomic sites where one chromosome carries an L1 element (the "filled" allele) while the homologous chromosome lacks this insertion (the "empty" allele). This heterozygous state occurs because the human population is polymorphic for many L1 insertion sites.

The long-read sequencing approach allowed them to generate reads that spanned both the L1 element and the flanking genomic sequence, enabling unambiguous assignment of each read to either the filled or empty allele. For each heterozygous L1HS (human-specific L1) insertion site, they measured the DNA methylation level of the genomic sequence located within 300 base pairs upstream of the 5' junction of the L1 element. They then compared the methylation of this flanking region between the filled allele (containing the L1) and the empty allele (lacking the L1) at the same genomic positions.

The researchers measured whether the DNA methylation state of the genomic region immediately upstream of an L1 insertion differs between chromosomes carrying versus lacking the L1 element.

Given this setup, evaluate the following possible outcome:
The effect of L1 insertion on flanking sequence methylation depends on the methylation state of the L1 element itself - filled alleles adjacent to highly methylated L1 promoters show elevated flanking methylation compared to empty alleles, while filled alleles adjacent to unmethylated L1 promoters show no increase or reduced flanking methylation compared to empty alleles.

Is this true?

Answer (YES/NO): YES